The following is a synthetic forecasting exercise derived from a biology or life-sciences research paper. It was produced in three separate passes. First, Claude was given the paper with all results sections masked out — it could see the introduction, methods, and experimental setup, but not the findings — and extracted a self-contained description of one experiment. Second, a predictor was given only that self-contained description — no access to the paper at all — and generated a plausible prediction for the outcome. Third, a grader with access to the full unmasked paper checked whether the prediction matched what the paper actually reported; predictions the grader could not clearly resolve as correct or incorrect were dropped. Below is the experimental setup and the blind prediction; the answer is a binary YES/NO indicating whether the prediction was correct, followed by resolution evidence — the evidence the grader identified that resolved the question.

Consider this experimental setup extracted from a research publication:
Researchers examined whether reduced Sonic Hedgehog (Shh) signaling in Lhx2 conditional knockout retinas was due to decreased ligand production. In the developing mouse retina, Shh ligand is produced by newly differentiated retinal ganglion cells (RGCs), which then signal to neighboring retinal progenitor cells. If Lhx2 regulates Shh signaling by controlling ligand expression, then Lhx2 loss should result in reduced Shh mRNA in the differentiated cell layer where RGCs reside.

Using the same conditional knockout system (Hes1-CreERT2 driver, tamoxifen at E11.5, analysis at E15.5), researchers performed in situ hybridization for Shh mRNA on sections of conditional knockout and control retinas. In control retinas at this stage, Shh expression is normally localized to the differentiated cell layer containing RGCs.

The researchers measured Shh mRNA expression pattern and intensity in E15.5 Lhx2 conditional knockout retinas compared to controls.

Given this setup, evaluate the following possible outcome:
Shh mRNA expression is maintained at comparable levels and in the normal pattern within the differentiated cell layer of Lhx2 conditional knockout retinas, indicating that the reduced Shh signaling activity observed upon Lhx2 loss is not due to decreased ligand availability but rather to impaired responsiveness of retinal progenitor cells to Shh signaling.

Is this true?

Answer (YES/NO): YES